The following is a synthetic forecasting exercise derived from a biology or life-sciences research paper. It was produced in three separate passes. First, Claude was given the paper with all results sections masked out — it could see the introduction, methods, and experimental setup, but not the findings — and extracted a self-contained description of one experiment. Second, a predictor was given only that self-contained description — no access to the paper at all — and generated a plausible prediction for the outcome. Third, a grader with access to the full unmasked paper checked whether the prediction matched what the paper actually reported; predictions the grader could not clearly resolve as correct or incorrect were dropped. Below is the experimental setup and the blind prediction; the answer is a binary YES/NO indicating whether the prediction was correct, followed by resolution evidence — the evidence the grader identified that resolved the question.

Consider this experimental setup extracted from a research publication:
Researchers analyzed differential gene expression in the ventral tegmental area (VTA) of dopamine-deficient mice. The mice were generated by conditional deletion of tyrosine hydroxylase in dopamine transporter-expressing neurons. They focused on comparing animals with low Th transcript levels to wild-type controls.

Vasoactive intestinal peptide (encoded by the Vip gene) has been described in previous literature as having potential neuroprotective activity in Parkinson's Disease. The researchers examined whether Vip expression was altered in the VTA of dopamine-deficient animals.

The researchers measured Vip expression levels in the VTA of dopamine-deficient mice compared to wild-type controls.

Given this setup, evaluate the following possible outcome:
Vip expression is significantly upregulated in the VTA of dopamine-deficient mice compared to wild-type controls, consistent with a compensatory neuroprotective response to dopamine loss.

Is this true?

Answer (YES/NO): NO